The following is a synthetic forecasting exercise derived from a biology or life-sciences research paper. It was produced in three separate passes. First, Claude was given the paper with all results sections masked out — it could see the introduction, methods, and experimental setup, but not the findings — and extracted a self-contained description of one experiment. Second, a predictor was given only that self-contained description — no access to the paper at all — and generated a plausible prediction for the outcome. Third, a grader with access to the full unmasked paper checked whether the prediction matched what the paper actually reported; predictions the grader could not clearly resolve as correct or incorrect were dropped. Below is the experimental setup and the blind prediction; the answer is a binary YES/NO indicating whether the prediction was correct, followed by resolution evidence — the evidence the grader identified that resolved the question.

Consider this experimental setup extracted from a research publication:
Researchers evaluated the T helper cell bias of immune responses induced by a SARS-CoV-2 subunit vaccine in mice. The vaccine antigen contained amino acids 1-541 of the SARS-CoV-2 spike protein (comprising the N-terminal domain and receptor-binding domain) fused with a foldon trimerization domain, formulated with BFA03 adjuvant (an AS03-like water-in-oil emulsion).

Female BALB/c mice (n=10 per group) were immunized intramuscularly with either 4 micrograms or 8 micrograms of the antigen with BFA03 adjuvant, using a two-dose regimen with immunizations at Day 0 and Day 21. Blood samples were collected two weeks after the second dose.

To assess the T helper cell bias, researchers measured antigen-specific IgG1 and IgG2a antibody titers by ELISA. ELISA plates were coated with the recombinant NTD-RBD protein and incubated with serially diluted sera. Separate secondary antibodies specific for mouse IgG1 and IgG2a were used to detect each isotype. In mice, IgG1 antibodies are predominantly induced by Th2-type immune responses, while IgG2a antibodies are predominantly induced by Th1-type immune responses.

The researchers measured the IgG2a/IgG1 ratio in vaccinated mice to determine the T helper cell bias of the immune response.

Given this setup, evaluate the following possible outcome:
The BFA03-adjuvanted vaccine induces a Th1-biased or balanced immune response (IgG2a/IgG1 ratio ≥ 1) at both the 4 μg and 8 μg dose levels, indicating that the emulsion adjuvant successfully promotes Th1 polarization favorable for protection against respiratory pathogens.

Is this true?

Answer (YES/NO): NO